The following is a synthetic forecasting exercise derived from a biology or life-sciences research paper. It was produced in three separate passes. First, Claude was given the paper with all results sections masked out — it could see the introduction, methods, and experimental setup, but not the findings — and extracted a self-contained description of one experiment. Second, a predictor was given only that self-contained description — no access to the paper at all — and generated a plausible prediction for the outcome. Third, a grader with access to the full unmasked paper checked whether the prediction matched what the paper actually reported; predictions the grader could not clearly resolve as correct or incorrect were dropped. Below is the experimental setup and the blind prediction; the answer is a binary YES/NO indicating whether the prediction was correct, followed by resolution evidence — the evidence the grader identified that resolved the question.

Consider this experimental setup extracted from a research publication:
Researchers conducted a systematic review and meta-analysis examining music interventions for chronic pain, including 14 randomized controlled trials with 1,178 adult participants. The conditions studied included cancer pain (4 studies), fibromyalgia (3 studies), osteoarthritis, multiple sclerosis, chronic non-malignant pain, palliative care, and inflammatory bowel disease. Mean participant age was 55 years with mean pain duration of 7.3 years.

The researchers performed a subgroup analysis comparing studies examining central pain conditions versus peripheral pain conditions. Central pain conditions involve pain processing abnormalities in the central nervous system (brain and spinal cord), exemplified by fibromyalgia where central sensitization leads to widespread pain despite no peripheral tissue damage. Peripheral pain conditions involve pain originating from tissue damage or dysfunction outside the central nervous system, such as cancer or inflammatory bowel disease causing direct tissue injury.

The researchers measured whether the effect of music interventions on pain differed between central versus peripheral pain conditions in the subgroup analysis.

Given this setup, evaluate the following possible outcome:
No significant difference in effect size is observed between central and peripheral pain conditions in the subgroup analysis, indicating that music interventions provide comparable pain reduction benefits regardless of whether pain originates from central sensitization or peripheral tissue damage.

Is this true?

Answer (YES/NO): YES